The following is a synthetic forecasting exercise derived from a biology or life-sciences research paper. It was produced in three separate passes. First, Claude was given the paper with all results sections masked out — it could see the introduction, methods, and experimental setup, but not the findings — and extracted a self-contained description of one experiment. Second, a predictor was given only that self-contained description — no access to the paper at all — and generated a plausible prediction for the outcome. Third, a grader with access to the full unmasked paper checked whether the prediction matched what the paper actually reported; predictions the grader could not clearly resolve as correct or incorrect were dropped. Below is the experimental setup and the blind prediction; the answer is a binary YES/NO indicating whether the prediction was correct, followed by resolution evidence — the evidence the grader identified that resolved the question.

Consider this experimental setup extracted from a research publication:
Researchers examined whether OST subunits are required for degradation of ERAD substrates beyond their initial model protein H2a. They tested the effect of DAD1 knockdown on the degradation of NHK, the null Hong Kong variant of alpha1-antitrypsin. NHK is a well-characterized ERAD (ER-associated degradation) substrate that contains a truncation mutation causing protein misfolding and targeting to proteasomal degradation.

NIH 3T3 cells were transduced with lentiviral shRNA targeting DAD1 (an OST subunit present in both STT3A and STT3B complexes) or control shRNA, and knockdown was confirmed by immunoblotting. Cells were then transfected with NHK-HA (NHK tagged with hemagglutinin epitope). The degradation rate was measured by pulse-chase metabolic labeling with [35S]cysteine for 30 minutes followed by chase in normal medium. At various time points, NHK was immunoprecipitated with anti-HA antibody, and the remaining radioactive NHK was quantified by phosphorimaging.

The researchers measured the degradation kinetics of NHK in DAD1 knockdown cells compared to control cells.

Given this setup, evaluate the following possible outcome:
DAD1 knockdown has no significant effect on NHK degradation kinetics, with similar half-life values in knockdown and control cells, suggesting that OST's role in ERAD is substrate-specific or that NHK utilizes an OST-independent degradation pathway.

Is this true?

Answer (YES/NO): NO